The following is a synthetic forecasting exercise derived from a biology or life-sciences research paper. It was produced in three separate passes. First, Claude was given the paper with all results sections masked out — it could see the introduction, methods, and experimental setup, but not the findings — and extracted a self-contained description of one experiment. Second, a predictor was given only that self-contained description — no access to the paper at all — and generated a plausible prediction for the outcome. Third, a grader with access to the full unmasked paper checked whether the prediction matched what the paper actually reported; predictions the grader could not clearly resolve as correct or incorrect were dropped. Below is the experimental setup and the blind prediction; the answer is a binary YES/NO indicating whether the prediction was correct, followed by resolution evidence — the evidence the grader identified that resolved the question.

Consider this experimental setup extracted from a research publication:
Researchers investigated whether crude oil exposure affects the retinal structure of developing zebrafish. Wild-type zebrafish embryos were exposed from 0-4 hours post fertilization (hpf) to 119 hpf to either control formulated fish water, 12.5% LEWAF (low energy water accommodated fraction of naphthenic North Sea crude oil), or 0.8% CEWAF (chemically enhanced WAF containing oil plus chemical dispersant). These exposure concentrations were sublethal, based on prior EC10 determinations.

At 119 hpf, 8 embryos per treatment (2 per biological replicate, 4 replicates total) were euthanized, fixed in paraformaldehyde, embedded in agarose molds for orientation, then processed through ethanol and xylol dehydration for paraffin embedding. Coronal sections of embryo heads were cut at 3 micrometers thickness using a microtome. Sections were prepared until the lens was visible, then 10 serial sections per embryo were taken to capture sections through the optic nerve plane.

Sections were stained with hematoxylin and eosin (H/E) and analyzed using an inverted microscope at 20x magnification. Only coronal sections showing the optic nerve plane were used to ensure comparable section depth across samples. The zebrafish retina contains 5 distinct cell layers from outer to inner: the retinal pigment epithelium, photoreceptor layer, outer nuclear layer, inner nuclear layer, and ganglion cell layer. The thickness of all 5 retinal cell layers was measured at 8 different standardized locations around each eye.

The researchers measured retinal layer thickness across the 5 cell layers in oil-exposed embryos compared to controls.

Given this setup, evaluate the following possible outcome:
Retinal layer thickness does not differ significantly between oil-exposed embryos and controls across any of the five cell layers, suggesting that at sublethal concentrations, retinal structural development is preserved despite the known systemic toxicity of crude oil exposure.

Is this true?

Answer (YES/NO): NO